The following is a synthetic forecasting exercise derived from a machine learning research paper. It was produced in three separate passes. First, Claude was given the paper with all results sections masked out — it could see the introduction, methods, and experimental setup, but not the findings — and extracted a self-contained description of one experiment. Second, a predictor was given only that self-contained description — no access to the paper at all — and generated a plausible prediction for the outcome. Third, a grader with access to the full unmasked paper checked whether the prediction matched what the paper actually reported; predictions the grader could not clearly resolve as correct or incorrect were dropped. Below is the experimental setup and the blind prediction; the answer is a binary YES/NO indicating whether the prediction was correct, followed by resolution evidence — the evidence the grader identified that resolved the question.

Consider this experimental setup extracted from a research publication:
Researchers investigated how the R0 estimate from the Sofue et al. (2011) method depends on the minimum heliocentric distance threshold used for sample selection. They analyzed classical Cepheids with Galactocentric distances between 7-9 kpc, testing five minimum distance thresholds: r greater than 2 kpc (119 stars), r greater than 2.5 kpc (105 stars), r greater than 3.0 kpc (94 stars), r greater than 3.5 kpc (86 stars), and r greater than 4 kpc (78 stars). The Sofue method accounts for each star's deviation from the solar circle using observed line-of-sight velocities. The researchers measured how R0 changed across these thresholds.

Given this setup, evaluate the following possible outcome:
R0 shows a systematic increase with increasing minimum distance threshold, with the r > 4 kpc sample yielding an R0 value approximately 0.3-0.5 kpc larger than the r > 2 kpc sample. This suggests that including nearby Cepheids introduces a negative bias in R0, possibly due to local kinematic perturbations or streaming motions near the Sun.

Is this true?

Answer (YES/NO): YES